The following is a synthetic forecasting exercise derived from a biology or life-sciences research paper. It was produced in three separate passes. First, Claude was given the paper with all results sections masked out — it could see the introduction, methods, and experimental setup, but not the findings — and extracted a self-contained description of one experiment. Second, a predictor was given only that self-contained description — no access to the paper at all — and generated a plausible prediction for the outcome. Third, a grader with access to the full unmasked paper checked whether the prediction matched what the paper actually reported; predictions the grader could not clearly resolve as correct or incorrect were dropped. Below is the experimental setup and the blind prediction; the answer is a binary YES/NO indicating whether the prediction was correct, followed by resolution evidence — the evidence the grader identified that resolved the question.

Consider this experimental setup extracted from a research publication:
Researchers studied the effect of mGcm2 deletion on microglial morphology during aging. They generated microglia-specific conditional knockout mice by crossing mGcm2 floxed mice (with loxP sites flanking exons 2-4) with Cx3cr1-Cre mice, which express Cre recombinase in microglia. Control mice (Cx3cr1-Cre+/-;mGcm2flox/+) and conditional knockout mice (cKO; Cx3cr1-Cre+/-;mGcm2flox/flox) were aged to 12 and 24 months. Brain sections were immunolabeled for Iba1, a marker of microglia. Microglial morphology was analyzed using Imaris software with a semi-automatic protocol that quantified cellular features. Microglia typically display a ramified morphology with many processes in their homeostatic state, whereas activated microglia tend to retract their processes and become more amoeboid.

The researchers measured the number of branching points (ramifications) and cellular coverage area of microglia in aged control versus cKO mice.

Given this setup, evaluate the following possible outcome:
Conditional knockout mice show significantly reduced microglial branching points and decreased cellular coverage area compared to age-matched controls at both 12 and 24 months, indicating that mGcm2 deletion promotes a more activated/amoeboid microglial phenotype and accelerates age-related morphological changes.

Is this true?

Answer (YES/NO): NO